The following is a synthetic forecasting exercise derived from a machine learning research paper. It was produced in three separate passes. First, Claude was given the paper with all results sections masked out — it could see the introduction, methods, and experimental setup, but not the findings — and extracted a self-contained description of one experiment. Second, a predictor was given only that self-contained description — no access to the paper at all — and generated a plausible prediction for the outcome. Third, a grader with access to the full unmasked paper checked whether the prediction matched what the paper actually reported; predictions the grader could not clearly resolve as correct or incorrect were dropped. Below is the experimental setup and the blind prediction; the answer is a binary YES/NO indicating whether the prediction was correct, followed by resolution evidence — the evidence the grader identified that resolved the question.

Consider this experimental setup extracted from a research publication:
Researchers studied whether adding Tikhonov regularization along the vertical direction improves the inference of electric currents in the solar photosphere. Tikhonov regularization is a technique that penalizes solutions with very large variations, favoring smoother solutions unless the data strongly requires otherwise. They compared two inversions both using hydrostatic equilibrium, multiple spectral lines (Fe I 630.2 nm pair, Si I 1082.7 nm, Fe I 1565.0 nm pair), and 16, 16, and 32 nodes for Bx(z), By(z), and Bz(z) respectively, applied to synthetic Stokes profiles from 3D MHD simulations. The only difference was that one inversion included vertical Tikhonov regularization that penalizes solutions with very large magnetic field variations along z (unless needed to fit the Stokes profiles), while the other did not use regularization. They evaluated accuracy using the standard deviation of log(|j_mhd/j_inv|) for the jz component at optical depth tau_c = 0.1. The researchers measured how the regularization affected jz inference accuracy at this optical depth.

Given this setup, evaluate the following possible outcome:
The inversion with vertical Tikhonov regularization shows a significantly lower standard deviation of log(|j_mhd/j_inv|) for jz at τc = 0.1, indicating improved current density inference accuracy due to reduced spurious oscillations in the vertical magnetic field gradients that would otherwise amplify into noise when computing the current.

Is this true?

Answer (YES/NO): NO